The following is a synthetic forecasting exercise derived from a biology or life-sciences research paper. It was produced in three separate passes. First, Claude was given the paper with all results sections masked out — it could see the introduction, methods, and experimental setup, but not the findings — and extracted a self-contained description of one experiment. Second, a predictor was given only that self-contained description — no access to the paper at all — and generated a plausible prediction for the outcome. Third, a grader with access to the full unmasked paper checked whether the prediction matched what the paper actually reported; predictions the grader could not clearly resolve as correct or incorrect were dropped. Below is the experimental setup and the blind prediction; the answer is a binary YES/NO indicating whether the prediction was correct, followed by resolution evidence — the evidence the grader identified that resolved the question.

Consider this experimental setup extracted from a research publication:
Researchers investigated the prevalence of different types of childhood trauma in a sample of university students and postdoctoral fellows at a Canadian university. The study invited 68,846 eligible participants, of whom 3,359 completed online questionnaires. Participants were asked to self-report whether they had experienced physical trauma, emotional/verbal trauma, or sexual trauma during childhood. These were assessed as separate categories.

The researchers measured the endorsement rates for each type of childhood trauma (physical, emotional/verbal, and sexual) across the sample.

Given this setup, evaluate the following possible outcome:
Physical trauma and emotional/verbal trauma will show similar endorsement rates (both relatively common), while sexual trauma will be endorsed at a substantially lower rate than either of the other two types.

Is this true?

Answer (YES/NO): NO